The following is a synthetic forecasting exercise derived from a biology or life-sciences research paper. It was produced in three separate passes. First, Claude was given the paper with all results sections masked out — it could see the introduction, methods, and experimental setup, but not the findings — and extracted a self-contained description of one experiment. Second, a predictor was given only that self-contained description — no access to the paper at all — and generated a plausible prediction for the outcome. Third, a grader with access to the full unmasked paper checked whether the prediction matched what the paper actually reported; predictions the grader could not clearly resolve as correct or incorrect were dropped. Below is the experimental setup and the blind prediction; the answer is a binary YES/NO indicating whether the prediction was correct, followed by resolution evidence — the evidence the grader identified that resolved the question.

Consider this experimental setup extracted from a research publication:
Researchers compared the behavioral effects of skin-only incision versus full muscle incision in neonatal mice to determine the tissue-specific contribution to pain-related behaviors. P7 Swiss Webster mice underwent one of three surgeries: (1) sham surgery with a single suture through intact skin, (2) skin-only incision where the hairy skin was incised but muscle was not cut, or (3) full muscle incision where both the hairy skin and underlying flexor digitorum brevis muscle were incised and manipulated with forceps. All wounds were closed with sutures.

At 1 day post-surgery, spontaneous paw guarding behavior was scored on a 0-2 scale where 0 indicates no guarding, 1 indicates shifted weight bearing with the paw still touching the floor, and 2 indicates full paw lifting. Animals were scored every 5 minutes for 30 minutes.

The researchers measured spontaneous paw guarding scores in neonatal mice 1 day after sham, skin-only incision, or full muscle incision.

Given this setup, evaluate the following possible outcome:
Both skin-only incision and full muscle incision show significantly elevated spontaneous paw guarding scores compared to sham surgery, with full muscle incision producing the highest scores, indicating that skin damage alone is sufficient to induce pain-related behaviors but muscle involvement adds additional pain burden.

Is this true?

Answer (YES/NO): NO